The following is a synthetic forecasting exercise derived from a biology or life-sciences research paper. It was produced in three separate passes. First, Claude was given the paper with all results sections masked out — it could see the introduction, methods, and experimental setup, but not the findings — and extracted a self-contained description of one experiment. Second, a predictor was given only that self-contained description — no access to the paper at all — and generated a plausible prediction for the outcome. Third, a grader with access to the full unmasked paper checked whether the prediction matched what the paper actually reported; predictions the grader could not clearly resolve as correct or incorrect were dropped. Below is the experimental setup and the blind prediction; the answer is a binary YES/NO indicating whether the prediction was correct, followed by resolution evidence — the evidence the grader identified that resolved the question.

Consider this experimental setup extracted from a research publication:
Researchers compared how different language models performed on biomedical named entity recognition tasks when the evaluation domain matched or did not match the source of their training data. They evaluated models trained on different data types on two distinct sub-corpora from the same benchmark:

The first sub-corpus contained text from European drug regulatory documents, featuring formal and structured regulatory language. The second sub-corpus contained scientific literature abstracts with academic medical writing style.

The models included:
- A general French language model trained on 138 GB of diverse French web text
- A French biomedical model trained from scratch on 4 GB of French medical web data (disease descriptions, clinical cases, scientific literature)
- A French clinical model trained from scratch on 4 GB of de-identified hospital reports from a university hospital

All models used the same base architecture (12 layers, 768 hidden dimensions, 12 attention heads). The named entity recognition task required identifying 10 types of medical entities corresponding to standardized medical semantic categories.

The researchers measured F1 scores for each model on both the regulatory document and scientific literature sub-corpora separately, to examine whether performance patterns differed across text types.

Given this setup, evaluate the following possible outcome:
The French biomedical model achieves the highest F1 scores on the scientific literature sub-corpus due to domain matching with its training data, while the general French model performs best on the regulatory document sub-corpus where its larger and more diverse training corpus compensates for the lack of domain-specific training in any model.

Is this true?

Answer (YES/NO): NO